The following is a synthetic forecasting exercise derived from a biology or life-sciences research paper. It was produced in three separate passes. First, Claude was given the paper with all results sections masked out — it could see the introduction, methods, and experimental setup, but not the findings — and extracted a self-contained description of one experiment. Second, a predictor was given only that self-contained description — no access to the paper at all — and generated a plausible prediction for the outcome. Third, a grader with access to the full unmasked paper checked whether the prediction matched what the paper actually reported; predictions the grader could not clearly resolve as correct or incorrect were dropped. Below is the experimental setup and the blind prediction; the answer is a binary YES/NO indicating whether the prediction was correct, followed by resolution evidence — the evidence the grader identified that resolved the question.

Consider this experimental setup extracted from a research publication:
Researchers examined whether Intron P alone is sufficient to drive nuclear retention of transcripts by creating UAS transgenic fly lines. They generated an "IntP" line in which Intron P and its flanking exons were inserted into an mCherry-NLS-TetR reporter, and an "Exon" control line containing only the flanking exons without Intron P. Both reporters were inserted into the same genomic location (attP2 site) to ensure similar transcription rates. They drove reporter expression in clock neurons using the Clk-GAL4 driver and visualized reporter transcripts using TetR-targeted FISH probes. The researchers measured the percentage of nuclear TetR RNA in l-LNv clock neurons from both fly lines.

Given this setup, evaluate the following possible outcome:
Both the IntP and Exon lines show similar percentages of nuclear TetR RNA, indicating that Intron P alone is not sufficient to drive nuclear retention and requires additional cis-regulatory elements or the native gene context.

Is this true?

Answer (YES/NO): NO